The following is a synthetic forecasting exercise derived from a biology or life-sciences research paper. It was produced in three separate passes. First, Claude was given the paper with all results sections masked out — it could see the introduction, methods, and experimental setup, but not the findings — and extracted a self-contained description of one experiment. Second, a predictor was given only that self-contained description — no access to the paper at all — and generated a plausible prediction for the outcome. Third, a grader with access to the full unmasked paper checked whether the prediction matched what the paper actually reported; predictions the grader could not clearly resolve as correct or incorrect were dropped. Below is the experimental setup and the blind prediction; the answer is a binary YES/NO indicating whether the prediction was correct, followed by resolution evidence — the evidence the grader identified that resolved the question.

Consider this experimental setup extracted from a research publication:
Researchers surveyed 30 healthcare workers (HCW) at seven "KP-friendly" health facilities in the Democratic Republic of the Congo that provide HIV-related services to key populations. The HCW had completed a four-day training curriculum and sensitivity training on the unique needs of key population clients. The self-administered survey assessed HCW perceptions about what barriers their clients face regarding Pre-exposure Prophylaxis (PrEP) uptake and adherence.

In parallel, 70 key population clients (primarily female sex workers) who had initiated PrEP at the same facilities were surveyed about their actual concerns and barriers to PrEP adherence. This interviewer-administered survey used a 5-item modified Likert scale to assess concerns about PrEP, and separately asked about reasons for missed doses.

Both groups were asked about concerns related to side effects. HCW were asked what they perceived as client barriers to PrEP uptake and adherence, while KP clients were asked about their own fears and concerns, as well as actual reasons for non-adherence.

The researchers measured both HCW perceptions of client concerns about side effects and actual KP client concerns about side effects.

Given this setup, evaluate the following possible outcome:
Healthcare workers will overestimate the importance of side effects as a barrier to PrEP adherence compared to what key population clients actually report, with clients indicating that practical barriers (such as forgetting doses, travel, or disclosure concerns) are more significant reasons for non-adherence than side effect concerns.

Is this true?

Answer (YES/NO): NO